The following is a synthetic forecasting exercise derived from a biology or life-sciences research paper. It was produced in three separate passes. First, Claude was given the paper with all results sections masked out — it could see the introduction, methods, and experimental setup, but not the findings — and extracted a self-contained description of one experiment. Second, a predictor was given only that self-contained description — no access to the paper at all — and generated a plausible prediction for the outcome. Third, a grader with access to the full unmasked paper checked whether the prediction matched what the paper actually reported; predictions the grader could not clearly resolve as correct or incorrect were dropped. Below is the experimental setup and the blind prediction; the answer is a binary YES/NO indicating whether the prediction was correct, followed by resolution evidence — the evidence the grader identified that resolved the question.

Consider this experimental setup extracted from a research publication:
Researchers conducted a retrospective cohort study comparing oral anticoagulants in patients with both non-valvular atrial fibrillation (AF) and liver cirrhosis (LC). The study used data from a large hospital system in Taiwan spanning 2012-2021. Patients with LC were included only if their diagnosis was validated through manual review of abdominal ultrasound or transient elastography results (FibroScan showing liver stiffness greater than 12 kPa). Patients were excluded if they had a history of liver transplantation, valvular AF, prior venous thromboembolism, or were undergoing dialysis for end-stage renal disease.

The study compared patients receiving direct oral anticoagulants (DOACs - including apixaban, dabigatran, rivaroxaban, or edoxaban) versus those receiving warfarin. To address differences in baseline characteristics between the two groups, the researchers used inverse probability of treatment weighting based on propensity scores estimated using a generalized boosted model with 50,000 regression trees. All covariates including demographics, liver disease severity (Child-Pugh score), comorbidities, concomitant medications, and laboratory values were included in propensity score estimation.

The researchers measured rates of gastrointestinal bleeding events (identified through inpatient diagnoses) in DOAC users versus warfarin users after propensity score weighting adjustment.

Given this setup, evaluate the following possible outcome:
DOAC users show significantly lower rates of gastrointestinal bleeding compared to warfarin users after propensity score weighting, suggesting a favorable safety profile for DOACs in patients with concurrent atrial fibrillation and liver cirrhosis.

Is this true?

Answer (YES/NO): NO